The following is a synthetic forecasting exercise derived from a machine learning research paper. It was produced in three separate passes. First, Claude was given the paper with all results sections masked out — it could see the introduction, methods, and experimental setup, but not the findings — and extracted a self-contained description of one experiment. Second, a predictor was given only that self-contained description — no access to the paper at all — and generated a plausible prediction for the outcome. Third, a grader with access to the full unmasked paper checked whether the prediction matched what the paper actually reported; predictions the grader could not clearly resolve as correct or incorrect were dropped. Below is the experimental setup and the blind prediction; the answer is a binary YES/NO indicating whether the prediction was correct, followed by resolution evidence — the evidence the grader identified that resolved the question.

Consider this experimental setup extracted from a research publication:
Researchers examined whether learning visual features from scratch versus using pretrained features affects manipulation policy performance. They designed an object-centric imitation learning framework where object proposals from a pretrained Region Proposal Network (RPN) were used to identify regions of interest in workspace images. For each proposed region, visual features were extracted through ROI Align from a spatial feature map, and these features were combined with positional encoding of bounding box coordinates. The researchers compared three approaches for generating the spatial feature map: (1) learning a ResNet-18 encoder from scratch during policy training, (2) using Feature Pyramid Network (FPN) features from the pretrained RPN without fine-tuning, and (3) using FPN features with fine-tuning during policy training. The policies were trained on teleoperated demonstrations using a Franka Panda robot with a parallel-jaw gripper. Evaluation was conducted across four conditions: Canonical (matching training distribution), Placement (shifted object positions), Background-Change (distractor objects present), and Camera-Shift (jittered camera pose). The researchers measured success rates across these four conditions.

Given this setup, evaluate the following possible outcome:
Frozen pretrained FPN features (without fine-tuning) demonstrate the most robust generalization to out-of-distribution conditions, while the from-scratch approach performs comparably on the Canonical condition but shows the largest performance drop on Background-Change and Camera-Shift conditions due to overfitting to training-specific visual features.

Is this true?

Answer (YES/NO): NO